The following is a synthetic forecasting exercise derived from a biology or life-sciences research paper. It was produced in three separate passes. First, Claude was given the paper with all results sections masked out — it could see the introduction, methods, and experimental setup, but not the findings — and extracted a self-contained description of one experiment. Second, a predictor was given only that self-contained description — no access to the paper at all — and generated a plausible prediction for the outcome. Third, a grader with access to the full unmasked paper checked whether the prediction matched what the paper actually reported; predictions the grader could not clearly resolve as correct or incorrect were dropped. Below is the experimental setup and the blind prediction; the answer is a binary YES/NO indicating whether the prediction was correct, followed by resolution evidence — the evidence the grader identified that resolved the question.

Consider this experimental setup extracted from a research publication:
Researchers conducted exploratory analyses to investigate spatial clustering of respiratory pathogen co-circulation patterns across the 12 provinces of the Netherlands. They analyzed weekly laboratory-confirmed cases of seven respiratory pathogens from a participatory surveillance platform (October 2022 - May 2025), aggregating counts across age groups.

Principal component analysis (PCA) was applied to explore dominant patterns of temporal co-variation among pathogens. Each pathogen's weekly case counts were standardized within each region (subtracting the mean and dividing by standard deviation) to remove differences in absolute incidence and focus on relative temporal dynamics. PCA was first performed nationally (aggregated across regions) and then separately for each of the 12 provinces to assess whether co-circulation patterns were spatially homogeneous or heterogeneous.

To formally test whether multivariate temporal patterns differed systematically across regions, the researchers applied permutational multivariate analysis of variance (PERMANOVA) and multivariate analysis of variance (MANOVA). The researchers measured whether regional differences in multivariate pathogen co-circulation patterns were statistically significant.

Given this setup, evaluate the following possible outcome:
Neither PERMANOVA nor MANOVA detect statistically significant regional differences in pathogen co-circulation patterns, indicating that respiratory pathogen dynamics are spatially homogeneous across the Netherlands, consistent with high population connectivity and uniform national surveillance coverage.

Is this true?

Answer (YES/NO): NO